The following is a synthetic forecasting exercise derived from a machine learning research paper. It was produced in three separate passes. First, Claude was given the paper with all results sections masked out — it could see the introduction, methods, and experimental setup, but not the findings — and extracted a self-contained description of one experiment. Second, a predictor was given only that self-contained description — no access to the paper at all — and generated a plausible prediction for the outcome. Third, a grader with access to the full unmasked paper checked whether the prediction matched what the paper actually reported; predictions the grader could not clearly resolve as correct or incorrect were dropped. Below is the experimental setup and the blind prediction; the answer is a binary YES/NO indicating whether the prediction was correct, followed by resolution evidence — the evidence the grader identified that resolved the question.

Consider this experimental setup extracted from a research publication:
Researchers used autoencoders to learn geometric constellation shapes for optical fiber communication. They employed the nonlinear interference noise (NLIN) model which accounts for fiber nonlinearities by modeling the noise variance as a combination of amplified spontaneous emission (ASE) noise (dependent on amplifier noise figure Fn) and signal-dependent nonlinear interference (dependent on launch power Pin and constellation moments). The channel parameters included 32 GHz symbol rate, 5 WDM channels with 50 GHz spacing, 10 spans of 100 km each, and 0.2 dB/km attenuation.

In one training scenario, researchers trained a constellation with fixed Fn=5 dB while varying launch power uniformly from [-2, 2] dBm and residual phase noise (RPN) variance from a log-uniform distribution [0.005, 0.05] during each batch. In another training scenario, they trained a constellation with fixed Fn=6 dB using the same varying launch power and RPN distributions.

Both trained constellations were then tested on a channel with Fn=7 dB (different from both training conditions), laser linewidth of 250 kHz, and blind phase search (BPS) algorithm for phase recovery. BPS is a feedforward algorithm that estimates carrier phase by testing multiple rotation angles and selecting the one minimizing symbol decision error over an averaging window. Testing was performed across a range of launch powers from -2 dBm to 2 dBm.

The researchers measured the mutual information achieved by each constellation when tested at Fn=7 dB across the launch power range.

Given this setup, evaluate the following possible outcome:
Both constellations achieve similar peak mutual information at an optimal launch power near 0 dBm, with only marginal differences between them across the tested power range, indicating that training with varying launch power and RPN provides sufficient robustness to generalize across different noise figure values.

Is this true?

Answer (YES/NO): NO